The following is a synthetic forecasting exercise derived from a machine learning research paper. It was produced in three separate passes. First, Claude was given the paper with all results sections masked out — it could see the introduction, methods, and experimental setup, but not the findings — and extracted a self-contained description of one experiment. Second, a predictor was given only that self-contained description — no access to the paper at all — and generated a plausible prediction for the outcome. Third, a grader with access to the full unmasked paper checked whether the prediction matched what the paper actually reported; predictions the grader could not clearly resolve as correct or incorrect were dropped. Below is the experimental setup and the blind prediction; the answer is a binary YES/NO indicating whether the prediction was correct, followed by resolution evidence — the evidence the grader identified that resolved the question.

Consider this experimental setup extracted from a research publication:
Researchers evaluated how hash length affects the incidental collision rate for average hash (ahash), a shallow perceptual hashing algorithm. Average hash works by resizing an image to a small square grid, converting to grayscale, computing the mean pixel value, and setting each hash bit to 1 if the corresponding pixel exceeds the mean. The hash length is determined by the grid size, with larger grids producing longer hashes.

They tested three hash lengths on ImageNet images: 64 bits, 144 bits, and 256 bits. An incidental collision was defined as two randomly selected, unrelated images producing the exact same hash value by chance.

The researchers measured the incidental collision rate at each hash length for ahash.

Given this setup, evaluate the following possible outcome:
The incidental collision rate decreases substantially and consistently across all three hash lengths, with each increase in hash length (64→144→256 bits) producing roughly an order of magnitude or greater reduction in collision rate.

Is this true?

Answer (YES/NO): NO